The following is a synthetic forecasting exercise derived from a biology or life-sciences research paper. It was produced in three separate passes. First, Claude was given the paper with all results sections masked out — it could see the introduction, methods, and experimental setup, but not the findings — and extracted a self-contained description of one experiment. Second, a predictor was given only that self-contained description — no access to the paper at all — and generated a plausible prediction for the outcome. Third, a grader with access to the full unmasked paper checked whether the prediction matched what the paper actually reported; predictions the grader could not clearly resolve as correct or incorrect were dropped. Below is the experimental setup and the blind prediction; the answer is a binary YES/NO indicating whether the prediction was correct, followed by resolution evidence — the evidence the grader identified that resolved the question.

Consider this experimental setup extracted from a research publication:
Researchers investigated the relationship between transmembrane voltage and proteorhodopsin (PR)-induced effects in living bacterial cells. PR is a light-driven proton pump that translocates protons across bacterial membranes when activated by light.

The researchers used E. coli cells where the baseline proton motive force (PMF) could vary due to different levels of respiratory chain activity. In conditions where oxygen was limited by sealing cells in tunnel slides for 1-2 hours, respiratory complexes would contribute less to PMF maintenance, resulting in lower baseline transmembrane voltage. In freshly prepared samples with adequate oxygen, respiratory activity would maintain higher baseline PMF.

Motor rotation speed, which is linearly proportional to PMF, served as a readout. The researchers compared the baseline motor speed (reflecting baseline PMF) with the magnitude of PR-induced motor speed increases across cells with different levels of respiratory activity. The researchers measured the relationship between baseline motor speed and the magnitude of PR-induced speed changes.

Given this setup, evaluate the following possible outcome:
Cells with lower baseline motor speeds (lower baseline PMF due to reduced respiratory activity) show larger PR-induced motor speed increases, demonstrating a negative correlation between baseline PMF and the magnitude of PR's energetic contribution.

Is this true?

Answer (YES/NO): YES